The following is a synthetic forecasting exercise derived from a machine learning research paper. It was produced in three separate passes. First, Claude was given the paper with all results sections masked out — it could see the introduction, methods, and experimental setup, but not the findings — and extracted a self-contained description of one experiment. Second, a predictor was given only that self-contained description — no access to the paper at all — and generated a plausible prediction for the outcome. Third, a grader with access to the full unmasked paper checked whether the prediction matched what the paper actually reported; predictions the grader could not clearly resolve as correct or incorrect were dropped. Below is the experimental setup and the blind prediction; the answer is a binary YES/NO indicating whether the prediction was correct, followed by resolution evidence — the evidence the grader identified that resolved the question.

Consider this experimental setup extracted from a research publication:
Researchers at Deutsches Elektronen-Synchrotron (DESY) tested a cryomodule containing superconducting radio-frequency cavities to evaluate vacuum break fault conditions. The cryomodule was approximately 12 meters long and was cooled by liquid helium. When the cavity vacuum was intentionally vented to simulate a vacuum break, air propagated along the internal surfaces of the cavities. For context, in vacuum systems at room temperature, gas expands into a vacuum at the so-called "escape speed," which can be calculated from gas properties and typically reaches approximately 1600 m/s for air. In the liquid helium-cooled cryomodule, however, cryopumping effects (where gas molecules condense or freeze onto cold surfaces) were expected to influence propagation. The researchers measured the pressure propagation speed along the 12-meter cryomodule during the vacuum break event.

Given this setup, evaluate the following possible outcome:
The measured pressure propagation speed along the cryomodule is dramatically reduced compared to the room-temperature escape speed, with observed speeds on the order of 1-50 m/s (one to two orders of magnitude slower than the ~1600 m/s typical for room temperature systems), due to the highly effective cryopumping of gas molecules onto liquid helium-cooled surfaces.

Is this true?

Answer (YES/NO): YES